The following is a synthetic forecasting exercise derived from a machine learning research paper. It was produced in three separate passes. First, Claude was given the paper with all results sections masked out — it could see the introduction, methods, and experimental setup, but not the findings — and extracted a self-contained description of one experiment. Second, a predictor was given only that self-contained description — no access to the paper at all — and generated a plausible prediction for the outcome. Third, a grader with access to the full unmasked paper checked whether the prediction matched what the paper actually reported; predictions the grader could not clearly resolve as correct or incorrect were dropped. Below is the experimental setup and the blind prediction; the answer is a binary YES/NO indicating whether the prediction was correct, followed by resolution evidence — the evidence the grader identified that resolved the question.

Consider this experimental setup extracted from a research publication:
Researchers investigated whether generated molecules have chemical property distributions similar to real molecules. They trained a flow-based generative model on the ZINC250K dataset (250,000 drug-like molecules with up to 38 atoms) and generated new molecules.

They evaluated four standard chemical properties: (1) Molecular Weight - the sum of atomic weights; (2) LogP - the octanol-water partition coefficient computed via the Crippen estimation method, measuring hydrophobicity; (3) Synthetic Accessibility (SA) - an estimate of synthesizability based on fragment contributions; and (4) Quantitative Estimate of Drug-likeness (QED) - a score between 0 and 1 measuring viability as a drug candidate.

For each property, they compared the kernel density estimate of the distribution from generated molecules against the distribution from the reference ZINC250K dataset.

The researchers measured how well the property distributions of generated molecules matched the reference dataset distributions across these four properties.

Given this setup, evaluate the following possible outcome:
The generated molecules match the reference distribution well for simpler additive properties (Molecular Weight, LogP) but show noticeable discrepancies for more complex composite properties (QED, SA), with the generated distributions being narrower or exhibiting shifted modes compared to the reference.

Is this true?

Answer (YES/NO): NO